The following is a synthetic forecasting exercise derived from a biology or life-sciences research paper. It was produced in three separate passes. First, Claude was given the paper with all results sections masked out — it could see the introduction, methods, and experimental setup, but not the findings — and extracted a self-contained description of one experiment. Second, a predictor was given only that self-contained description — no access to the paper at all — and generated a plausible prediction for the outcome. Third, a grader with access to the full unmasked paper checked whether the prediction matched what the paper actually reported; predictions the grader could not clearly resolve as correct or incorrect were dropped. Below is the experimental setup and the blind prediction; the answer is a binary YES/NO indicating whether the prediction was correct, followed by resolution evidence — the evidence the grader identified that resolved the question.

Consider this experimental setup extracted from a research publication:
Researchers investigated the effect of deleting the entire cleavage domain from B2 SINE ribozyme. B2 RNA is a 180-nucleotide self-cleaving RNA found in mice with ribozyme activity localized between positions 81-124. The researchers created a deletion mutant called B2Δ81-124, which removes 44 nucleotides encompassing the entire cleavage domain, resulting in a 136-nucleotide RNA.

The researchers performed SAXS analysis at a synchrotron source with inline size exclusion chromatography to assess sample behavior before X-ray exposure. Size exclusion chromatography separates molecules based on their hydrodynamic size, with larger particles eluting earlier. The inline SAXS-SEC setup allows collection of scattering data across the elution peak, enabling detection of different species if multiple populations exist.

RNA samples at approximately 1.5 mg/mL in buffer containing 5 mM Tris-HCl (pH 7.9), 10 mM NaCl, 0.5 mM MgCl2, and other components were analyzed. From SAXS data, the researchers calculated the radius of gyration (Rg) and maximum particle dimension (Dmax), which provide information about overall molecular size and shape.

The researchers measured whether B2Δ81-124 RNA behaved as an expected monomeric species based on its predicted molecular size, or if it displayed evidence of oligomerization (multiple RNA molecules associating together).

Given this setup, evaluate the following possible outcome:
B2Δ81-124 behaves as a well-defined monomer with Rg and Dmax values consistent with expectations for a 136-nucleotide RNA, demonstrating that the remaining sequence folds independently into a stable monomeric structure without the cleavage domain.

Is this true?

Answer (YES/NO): NO